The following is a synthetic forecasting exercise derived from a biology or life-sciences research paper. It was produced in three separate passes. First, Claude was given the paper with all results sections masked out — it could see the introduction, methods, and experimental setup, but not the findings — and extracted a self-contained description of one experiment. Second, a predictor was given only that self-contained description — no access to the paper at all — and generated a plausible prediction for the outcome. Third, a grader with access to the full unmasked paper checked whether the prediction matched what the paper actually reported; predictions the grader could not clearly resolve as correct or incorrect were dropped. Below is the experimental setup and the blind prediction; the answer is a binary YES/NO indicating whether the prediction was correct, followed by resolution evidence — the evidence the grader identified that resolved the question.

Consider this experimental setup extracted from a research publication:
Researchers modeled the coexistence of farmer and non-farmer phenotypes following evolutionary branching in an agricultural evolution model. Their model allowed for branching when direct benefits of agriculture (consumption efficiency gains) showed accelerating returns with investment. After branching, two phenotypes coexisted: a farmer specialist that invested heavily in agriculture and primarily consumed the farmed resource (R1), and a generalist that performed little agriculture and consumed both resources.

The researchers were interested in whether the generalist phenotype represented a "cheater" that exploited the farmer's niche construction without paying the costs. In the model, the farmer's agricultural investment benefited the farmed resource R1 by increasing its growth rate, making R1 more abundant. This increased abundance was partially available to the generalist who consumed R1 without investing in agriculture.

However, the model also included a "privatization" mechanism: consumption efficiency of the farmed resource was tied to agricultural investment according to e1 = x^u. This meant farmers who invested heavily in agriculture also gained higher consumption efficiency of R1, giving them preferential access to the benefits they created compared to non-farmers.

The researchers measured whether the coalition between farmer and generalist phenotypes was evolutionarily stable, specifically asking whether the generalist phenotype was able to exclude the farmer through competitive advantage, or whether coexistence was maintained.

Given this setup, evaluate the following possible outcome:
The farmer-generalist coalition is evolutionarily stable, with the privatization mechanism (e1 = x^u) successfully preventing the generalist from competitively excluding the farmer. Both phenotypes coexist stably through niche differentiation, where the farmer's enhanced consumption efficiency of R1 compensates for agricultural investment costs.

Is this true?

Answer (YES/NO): YES